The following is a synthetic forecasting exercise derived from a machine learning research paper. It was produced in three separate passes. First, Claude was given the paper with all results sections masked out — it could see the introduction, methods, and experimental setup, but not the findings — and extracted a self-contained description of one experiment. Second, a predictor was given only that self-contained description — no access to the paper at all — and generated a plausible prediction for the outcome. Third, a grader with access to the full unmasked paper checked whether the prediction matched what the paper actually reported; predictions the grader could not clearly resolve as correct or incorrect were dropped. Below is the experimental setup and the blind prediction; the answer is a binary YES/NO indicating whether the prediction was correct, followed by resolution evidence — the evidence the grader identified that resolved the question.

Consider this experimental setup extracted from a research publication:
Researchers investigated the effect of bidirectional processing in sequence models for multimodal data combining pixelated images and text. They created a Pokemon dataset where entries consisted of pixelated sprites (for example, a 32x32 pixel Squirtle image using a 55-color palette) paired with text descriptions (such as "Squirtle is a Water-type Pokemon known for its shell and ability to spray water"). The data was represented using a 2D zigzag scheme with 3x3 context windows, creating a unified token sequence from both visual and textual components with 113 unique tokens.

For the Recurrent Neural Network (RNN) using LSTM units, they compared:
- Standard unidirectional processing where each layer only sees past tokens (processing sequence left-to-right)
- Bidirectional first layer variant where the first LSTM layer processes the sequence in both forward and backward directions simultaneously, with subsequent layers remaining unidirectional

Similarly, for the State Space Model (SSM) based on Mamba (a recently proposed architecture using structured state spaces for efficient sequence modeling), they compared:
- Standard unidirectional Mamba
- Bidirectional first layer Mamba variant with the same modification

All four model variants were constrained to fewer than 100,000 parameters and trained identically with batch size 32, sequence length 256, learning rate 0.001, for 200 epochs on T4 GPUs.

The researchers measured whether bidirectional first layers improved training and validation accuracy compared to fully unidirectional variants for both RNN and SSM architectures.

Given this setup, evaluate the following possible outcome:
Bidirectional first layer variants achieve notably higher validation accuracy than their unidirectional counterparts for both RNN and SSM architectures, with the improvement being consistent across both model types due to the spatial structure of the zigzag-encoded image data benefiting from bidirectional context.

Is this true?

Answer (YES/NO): NO